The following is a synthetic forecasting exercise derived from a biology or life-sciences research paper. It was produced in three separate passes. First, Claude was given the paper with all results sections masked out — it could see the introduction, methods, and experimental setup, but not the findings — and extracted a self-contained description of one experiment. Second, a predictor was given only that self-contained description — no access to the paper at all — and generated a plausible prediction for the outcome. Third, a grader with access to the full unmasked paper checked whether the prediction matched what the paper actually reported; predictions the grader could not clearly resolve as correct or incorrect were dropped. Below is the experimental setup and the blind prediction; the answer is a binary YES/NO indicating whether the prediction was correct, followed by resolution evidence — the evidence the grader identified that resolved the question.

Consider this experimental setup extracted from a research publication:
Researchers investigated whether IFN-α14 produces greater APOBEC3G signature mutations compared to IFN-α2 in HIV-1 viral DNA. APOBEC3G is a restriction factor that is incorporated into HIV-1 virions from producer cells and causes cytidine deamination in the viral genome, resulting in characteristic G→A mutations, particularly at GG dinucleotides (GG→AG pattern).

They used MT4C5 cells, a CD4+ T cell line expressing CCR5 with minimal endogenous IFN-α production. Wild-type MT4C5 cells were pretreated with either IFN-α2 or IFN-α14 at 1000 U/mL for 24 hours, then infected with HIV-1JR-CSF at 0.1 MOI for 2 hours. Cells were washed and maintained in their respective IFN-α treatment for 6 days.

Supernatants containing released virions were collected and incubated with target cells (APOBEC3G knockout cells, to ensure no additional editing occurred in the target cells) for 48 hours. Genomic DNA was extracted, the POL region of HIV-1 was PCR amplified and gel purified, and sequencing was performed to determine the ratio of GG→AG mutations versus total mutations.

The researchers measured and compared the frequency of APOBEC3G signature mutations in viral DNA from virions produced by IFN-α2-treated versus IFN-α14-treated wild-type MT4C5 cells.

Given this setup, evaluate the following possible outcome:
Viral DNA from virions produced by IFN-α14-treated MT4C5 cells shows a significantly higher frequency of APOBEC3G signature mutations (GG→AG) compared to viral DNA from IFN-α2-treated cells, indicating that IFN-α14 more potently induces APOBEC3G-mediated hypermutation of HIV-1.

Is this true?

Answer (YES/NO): YES